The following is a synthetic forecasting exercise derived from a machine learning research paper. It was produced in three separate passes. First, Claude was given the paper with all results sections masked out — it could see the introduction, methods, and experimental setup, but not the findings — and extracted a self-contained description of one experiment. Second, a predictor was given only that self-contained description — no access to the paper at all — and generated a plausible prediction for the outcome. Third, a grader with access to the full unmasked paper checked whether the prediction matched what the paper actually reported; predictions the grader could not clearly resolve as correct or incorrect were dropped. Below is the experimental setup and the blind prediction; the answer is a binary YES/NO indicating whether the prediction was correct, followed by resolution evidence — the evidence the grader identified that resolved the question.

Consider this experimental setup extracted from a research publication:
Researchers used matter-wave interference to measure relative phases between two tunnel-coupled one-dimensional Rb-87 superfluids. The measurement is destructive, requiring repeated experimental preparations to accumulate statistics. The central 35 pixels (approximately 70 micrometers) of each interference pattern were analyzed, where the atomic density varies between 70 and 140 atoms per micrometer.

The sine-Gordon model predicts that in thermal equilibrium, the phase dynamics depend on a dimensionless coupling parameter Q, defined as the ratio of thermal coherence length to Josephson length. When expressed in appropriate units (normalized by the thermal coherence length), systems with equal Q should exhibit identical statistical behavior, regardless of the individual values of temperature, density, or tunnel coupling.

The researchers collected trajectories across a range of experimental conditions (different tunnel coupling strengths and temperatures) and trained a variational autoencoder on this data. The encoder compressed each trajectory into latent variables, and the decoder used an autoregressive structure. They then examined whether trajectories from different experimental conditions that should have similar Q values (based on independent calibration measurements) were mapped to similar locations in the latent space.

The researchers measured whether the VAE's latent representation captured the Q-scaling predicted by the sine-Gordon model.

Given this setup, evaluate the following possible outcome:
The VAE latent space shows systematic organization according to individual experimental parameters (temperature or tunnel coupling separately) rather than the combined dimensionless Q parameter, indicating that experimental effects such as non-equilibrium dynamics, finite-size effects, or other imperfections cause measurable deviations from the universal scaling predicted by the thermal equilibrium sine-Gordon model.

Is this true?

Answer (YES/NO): NO